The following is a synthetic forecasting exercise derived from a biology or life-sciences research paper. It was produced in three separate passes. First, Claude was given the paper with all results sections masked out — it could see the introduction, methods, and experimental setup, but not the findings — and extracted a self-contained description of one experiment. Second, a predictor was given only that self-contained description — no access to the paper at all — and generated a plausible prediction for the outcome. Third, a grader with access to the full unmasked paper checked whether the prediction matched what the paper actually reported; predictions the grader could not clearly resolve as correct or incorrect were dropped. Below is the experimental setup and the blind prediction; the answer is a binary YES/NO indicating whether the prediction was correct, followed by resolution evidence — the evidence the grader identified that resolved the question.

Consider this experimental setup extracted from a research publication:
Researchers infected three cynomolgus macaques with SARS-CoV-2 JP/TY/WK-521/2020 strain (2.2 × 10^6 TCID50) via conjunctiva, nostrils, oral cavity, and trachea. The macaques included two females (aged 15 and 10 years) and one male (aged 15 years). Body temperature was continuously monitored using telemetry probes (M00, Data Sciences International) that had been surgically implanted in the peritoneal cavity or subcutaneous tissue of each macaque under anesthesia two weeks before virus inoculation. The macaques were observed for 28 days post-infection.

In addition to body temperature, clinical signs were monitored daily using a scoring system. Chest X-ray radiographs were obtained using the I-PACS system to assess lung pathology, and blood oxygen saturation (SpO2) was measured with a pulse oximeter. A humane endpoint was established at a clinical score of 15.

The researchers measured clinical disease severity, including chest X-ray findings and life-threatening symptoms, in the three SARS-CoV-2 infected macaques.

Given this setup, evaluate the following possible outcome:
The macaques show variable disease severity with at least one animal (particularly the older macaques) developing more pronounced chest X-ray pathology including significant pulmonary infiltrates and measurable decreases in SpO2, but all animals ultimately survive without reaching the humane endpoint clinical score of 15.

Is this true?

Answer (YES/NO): NO